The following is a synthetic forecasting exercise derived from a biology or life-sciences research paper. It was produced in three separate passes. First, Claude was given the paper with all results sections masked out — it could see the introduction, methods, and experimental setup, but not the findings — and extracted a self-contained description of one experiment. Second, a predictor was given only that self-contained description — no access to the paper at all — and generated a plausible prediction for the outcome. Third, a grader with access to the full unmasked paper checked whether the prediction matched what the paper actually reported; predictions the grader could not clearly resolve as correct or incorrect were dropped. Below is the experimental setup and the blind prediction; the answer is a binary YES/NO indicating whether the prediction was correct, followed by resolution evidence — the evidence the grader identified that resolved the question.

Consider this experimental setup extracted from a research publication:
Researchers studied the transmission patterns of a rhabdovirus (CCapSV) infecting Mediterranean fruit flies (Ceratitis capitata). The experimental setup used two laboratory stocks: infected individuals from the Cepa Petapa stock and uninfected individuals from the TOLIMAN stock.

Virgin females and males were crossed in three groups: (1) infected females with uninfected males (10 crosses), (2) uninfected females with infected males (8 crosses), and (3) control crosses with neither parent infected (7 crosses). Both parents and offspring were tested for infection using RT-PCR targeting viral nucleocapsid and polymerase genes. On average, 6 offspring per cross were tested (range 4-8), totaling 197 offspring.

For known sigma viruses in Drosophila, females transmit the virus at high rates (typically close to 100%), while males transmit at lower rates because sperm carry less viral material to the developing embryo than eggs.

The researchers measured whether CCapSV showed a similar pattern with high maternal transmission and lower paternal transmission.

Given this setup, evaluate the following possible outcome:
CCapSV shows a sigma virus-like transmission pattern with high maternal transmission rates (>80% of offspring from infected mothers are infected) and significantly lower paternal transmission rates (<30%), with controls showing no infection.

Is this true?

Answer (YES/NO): YES